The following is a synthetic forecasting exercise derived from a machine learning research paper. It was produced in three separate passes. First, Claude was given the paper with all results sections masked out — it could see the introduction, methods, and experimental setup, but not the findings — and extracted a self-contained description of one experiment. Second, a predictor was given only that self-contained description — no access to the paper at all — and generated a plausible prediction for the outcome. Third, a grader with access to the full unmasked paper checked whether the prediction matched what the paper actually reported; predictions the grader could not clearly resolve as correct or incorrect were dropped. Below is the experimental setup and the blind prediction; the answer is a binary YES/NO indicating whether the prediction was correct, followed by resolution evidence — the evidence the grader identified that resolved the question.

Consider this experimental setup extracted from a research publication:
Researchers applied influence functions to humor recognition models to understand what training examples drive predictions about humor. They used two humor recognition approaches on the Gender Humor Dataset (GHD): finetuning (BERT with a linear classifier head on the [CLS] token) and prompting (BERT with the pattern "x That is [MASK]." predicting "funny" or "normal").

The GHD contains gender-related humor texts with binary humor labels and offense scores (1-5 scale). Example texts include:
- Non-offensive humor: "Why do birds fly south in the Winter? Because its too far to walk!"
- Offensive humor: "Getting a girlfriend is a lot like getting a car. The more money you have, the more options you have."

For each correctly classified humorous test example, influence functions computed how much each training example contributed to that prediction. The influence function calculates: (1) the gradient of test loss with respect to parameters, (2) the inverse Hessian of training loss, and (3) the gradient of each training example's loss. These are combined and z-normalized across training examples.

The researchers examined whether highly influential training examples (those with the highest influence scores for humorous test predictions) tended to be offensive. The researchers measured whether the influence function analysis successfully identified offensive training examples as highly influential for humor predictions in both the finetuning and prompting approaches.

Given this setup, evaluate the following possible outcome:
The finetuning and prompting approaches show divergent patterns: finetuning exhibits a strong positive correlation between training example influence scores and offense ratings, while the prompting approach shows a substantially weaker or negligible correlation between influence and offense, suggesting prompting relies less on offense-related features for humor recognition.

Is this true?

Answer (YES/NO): NO